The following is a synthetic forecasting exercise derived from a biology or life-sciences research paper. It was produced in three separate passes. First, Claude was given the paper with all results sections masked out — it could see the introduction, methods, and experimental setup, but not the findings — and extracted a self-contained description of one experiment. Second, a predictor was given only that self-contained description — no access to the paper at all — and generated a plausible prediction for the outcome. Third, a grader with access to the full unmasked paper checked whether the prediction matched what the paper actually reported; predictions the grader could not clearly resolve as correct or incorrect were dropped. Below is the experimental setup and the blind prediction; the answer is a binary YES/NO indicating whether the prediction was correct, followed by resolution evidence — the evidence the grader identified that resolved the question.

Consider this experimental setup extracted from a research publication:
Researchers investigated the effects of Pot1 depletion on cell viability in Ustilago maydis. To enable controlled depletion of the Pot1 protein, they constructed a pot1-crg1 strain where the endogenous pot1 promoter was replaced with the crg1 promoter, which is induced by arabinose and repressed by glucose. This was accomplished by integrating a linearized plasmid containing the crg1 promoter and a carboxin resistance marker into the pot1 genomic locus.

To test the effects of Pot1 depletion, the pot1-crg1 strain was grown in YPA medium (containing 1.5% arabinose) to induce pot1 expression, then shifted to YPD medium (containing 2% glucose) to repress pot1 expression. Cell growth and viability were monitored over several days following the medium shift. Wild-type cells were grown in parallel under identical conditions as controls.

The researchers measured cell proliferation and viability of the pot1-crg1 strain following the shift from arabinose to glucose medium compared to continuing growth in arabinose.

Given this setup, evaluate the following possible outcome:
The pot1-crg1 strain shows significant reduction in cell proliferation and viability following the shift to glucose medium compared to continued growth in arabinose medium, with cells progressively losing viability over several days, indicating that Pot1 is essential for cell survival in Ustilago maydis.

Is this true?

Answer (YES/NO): YES